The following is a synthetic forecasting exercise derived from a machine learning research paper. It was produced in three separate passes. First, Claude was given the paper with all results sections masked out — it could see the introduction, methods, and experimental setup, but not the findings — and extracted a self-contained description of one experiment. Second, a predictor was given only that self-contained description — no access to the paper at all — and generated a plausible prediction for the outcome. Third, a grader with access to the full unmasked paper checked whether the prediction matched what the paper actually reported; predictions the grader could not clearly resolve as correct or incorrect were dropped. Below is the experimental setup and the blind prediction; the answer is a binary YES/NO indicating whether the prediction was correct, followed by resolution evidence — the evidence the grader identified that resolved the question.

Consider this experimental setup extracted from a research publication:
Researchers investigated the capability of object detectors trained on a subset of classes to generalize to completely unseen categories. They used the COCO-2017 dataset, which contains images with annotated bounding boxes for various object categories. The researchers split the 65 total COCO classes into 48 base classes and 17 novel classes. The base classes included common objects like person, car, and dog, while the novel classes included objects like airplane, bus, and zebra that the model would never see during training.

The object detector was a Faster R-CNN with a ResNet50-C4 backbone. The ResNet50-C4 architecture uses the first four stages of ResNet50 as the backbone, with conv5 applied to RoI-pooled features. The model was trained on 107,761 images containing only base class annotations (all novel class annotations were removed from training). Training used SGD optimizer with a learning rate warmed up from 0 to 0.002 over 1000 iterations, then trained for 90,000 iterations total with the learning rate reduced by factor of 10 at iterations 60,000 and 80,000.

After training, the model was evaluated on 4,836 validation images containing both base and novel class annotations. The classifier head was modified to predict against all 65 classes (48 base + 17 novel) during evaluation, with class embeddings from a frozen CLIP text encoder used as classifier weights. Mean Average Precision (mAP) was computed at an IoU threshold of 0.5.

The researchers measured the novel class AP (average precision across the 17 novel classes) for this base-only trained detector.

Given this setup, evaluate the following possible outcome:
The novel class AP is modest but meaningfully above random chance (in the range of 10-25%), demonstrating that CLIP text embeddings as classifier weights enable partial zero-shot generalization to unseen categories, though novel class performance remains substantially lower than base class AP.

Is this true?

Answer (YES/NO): NO